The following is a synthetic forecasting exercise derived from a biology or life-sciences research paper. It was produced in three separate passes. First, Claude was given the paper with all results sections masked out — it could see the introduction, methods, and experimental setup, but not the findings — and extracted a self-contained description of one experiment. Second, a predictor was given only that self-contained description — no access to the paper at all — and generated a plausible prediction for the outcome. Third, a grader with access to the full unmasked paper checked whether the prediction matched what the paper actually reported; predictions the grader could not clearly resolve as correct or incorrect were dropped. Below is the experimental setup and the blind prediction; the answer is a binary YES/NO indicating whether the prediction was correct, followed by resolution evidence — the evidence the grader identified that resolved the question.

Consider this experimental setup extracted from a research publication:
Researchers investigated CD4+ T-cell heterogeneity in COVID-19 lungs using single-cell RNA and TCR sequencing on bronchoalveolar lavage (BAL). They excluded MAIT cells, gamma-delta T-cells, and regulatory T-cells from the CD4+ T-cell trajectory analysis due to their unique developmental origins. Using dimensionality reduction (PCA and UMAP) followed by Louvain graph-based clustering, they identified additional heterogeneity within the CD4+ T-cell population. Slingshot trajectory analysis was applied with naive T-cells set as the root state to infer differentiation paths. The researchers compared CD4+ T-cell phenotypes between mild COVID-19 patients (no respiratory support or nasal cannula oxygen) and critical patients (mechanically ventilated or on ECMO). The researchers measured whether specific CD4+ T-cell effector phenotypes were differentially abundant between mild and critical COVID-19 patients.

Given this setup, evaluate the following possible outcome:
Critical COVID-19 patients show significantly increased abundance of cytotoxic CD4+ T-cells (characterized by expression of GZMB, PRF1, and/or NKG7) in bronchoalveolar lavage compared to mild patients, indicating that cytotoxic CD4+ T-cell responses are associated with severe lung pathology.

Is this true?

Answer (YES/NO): NO